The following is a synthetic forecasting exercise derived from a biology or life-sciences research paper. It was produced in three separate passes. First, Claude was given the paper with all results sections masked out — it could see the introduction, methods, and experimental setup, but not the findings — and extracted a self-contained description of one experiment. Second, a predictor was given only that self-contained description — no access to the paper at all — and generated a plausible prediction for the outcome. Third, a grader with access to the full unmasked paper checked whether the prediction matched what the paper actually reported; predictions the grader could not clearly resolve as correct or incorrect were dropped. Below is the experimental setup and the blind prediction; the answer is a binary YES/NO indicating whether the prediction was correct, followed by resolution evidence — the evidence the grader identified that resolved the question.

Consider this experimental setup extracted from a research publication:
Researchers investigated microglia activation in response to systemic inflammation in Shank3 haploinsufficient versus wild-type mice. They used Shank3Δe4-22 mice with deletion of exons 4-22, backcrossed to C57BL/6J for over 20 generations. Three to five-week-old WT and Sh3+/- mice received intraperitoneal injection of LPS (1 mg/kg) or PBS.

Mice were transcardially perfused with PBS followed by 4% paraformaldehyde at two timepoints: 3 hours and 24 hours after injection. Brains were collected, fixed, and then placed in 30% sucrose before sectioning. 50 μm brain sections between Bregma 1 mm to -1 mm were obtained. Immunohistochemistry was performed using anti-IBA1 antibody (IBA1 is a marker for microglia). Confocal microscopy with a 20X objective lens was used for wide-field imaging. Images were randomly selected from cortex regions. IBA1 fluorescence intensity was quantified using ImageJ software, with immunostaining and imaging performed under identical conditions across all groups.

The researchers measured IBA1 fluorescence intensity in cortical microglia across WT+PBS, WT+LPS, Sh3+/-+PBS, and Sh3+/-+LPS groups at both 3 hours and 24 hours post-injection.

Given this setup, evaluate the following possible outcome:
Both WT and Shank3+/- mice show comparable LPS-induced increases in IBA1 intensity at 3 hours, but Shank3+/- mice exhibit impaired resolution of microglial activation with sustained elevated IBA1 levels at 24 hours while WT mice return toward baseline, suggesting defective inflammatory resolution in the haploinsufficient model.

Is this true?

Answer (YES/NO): NO